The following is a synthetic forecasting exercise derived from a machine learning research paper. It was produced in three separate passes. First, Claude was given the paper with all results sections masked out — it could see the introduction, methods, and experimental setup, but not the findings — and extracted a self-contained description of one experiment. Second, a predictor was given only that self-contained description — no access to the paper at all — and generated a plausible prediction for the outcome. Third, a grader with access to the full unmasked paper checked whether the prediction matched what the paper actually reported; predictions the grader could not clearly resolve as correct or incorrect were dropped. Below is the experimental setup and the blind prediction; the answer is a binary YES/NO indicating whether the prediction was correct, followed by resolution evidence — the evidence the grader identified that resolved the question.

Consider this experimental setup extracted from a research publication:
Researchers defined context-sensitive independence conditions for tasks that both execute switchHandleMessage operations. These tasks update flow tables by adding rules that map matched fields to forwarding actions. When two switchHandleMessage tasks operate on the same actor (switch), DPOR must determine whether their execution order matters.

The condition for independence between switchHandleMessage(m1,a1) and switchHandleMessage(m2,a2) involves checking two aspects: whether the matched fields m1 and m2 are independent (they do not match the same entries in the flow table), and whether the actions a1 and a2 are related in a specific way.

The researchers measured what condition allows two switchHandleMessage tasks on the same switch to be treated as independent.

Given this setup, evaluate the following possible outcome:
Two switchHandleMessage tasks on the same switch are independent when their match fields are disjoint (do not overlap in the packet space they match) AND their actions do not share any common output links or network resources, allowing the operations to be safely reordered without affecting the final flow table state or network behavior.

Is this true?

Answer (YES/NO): NO